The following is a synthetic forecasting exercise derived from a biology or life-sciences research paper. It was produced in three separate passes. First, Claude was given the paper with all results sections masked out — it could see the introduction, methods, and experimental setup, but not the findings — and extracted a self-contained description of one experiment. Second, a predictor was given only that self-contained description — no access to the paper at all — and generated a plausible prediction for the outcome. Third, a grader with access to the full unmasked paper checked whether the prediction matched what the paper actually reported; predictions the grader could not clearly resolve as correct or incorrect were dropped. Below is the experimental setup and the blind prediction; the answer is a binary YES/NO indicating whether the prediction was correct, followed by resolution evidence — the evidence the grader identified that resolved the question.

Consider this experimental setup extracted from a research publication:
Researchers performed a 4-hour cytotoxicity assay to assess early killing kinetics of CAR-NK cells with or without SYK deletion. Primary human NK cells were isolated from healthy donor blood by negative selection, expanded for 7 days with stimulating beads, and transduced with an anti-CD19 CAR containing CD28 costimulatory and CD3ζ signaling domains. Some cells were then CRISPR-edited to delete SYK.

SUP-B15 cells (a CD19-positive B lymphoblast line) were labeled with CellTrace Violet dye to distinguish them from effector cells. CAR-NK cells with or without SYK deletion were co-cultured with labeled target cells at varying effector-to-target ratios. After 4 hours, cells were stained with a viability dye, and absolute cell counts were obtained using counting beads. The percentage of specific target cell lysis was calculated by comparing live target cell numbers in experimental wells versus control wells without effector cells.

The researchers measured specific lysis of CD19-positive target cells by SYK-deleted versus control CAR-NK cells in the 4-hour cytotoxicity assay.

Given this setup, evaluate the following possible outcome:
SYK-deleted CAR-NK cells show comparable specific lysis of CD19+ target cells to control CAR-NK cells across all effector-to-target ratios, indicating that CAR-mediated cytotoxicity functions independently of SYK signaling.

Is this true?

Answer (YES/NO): NO